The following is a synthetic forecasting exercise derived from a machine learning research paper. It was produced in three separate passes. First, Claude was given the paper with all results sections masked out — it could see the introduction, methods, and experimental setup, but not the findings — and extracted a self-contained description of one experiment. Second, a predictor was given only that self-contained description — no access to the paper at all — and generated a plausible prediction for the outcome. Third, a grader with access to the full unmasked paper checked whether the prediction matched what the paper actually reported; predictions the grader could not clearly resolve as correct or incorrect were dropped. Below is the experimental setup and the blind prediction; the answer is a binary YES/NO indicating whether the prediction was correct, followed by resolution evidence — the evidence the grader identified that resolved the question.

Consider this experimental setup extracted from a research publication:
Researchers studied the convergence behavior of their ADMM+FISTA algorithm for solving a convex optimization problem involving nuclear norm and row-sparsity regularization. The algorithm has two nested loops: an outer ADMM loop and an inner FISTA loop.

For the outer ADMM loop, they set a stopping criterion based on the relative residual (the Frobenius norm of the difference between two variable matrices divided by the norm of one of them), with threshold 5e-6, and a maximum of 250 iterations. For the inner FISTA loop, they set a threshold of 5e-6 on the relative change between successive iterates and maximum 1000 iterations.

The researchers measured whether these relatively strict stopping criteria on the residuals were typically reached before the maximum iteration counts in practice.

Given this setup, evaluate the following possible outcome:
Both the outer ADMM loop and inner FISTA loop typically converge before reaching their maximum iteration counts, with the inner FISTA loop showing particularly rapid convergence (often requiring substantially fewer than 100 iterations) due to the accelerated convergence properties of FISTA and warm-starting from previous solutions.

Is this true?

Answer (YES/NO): NO